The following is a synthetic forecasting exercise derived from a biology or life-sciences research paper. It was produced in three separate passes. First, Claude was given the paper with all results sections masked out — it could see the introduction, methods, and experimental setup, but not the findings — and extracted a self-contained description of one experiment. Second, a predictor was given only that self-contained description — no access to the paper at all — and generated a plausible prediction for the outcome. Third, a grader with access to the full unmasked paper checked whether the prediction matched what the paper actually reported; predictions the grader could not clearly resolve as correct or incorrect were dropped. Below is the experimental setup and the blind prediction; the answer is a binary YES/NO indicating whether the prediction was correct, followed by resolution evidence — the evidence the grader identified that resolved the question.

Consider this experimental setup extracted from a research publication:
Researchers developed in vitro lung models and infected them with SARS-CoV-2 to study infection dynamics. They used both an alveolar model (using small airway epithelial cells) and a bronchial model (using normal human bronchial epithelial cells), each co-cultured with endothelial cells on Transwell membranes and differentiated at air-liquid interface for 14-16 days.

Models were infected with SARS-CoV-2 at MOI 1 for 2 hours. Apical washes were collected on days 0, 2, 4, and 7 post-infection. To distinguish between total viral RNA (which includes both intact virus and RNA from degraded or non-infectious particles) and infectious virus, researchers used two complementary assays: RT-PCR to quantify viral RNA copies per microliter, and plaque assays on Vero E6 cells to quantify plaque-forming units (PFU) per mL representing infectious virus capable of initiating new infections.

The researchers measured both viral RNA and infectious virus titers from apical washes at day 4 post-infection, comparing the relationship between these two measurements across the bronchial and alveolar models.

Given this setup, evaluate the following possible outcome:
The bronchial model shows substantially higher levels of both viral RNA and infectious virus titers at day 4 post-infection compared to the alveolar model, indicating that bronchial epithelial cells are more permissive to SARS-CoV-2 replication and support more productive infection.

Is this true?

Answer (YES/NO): NO